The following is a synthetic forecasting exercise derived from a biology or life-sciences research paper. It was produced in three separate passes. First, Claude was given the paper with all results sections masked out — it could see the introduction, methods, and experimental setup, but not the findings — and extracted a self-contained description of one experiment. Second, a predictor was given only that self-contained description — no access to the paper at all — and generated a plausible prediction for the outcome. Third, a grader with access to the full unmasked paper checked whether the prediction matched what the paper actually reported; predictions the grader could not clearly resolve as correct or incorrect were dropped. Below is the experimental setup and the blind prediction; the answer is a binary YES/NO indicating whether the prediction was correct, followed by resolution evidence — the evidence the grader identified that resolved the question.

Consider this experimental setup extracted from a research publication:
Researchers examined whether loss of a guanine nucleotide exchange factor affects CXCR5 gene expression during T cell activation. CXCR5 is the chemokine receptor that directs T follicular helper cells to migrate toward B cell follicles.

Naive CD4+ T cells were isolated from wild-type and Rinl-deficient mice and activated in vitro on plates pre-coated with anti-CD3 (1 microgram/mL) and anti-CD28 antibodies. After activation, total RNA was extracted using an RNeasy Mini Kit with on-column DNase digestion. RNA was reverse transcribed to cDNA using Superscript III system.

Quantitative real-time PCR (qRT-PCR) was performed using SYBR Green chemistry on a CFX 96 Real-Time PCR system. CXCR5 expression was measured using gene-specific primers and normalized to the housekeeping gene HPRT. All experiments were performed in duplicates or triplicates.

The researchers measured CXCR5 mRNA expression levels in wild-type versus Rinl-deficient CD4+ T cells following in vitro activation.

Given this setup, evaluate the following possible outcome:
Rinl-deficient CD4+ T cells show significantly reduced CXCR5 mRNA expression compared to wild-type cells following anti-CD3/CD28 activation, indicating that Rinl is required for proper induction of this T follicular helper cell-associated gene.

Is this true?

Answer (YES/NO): NO